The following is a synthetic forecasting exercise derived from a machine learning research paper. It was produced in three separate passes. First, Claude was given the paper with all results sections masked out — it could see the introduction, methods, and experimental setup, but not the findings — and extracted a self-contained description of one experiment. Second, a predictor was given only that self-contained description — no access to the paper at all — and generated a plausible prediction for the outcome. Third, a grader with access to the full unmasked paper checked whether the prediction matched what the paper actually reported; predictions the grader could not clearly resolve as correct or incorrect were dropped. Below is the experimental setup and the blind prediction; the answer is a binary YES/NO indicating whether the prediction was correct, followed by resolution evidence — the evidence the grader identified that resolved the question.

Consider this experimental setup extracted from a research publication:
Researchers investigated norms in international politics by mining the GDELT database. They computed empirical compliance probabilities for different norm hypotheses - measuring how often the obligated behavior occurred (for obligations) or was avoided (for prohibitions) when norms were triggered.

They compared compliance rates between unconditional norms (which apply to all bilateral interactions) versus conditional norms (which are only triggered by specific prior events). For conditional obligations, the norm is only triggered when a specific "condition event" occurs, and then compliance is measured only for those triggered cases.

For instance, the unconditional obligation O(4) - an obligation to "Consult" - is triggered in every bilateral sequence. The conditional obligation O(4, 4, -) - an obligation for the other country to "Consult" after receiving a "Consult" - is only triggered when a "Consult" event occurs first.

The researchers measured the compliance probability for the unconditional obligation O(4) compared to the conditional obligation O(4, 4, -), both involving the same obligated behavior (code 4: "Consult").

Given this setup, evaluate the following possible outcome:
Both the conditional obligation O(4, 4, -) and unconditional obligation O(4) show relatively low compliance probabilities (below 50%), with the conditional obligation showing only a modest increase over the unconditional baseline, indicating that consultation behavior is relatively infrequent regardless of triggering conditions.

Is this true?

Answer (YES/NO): NO